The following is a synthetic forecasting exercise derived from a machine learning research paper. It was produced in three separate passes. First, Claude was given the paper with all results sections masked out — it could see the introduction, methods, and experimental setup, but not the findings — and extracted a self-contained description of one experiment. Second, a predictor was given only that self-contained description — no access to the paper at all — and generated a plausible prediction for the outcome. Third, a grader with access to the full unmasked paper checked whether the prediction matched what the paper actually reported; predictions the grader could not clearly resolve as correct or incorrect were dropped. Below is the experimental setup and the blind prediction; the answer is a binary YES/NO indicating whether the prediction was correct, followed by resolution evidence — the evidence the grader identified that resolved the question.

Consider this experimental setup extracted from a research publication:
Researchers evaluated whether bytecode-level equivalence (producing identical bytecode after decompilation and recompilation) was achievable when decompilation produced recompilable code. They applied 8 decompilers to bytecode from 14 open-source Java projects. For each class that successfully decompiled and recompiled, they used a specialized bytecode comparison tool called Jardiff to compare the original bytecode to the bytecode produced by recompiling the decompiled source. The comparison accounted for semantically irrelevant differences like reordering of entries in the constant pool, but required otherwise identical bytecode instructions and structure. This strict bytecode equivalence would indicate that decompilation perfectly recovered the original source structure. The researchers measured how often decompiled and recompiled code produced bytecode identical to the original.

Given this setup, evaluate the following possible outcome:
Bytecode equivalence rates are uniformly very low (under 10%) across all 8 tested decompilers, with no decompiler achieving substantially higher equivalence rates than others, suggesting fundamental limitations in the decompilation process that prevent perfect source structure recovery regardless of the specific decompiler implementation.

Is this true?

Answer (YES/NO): NO